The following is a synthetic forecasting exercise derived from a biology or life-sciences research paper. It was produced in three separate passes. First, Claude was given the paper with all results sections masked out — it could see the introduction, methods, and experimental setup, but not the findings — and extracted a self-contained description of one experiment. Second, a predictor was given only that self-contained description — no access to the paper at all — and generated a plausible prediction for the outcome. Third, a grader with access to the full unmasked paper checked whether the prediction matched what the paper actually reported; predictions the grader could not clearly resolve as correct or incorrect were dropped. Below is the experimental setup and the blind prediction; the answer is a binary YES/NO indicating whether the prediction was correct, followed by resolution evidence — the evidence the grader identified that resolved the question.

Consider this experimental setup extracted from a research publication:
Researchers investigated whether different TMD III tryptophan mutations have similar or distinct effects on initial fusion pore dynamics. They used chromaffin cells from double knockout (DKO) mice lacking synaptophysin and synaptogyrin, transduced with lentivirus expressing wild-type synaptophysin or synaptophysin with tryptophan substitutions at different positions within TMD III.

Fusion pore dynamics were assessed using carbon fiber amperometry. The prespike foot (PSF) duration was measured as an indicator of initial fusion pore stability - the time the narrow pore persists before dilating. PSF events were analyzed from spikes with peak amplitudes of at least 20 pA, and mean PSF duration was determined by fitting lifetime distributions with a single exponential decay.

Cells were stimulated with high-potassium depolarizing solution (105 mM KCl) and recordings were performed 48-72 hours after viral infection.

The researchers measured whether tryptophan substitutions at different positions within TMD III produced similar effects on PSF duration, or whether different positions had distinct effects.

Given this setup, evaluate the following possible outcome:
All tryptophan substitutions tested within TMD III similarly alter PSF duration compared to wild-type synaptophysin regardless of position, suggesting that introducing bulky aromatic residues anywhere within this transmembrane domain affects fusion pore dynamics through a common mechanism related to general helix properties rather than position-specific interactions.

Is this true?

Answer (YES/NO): NO